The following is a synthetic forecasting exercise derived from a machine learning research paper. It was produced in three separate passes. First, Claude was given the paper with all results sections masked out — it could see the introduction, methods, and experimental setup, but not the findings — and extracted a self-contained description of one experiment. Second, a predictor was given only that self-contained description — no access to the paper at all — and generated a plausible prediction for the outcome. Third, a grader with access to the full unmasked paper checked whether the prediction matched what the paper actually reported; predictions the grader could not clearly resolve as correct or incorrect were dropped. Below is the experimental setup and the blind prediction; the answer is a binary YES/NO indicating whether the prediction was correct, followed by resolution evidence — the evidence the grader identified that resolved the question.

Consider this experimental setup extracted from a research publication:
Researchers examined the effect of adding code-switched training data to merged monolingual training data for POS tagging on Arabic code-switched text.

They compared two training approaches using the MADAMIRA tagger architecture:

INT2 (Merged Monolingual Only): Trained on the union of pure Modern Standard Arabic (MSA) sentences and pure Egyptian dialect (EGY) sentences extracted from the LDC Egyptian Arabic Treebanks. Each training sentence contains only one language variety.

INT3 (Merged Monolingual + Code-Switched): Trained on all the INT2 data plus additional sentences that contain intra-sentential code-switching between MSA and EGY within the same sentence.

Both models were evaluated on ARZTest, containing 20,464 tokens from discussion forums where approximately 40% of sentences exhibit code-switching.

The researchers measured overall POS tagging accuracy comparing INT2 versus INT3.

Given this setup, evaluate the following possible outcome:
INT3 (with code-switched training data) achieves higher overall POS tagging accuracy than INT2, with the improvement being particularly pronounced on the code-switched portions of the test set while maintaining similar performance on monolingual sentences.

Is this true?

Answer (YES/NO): NO